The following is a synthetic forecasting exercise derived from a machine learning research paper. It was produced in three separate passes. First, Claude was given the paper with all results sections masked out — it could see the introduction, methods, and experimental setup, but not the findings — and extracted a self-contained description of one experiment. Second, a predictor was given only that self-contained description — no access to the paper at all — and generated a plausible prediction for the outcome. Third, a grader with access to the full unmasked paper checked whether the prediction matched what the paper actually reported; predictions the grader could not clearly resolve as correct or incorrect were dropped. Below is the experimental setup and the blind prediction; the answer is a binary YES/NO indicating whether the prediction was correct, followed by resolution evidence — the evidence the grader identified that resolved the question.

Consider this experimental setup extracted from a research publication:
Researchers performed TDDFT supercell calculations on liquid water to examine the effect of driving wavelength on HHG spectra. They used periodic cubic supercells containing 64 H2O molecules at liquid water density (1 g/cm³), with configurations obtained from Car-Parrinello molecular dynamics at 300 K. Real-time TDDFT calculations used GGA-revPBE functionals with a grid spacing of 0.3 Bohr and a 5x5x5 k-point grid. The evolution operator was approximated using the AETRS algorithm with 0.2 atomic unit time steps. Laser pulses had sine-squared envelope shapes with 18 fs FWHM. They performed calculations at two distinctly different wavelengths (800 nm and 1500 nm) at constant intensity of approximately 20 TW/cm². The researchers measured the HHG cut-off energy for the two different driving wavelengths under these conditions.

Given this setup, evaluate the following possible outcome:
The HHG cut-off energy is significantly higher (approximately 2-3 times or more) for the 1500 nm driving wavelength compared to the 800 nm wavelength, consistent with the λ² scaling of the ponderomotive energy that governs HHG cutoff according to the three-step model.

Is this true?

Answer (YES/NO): NO